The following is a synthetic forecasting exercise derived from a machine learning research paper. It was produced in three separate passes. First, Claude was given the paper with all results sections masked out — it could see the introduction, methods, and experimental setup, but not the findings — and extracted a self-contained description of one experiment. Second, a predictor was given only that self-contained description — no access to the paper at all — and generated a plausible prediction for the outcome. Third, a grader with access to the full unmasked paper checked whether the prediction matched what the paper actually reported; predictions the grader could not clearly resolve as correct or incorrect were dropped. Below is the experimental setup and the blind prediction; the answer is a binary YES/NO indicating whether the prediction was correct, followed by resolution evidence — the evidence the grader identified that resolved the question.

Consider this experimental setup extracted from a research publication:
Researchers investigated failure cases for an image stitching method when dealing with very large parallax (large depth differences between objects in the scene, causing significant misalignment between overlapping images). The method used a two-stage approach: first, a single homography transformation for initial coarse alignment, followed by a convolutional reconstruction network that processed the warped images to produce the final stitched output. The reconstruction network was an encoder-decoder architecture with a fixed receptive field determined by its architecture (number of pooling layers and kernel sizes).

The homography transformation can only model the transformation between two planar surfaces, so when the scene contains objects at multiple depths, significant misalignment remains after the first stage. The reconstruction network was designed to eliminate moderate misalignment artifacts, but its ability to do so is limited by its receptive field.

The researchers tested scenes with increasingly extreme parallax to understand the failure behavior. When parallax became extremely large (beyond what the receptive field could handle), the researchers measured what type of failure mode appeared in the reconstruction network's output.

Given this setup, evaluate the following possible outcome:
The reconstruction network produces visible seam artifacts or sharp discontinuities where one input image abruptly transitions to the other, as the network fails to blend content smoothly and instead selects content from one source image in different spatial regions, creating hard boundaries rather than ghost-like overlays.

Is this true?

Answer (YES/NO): NO